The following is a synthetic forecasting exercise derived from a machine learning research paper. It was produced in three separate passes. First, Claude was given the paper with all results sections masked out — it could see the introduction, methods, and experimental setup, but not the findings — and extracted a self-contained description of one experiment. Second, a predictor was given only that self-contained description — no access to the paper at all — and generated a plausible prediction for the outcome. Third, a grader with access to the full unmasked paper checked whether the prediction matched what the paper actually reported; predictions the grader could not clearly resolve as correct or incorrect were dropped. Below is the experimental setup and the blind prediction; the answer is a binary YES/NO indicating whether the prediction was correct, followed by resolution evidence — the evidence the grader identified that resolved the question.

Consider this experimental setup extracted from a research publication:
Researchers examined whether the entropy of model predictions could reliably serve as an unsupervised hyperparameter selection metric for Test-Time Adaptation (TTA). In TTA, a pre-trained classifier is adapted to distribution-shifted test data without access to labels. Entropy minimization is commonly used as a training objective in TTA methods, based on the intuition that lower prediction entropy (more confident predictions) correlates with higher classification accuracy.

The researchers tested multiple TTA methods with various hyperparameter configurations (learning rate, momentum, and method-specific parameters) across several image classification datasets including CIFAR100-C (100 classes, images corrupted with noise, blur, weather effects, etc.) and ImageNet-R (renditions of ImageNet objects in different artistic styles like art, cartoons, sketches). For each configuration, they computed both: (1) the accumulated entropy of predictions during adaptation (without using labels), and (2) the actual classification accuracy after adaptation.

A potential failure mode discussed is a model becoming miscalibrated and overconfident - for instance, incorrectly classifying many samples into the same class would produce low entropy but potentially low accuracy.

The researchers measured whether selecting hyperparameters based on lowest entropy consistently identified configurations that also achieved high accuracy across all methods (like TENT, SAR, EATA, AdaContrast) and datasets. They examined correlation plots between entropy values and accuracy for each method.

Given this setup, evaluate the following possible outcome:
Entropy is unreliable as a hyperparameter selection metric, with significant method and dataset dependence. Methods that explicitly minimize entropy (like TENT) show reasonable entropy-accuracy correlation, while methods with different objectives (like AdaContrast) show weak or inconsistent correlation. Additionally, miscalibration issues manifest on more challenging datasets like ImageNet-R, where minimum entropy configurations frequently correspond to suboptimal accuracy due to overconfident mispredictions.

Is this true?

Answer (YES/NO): NO